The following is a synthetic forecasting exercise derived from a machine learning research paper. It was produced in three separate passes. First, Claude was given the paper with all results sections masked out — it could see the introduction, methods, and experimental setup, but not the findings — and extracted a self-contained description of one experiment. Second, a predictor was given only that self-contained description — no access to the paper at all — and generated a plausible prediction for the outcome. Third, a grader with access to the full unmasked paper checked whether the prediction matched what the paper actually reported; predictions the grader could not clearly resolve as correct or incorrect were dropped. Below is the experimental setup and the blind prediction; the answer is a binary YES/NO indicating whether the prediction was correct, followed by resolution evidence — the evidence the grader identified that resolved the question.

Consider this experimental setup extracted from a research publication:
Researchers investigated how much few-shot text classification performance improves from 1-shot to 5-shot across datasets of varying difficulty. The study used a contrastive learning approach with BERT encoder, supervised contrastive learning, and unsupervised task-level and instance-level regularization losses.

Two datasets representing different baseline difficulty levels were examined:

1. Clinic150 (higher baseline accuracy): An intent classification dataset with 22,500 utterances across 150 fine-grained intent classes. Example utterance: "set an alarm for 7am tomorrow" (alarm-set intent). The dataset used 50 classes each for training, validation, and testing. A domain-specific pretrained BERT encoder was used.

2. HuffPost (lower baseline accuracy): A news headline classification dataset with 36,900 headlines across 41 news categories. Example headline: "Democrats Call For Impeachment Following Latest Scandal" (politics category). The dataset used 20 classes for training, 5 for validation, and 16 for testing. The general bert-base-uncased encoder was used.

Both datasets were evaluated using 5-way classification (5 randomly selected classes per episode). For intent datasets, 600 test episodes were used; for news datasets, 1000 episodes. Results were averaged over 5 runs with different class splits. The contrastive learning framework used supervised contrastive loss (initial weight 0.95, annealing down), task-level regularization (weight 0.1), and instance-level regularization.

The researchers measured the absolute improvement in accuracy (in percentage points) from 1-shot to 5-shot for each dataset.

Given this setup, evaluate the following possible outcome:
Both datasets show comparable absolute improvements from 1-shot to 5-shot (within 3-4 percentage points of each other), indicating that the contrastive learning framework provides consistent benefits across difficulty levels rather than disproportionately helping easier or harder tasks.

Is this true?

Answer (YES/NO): NO